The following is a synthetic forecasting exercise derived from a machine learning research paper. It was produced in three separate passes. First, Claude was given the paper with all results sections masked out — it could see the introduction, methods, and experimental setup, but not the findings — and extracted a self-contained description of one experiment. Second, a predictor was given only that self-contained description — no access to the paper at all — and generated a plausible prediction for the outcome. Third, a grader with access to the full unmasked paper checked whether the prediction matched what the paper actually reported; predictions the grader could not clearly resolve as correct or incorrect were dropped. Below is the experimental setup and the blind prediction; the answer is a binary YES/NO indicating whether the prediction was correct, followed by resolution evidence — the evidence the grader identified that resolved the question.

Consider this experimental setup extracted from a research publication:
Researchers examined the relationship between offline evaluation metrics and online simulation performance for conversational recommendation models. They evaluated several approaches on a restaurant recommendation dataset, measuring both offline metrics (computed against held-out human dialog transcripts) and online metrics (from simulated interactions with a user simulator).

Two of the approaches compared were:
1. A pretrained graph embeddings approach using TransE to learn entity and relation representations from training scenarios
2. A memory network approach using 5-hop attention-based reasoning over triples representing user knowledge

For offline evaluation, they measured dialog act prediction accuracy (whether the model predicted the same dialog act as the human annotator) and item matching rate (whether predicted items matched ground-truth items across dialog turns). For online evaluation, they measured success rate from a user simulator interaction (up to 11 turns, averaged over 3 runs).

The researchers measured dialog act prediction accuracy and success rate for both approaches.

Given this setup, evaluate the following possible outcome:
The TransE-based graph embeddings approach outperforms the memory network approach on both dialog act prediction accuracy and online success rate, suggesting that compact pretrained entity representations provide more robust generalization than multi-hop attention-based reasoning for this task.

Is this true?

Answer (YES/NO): YES